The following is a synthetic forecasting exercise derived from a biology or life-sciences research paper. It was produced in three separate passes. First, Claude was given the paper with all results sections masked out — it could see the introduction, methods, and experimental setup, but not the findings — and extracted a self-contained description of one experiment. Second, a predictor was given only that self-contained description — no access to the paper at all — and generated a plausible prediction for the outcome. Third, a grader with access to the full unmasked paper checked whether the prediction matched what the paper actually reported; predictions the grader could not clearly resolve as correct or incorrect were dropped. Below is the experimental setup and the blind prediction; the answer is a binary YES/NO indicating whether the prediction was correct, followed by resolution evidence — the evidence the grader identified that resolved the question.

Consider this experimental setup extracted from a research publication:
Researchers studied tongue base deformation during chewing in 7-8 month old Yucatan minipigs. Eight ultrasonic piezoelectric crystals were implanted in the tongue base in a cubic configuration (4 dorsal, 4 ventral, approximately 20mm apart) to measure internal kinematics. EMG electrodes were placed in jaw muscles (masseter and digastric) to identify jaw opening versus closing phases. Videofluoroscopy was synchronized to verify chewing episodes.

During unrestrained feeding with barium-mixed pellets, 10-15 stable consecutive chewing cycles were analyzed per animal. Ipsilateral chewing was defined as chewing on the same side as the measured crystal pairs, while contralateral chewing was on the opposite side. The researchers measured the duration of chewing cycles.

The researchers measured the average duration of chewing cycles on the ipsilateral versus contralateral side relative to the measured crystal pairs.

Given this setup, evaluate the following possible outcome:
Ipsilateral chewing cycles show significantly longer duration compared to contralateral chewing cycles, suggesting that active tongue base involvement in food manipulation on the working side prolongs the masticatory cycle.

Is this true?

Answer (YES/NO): NO